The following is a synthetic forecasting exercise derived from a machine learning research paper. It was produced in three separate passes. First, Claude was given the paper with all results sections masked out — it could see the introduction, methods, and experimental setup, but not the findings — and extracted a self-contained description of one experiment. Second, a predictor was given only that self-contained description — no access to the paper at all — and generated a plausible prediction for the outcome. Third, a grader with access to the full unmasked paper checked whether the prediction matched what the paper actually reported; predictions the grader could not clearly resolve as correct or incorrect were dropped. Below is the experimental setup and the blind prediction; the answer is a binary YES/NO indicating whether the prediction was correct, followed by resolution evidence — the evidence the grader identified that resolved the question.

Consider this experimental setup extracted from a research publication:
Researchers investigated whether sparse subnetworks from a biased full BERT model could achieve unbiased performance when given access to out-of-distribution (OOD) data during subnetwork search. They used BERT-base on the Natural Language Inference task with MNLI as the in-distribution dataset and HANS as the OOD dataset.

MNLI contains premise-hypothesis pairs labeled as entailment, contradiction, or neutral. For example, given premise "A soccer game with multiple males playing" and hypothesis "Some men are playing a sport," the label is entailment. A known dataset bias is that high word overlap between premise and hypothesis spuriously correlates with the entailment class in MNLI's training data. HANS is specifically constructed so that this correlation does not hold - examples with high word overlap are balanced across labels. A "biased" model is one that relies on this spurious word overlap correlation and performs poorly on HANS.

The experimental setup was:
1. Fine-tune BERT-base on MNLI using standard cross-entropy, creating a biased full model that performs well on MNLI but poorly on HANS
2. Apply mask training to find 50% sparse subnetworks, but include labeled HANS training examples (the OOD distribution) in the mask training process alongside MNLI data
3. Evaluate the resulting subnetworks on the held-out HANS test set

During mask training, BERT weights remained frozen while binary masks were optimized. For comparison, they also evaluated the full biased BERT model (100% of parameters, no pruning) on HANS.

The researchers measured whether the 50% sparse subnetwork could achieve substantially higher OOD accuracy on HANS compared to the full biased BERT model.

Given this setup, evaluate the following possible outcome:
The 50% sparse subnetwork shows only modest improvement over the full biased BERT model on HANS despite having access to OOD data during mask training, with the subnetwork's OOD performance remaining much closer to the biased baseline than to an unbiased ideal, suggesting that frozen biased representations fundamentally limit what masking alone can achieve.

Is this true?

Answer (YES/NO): NO